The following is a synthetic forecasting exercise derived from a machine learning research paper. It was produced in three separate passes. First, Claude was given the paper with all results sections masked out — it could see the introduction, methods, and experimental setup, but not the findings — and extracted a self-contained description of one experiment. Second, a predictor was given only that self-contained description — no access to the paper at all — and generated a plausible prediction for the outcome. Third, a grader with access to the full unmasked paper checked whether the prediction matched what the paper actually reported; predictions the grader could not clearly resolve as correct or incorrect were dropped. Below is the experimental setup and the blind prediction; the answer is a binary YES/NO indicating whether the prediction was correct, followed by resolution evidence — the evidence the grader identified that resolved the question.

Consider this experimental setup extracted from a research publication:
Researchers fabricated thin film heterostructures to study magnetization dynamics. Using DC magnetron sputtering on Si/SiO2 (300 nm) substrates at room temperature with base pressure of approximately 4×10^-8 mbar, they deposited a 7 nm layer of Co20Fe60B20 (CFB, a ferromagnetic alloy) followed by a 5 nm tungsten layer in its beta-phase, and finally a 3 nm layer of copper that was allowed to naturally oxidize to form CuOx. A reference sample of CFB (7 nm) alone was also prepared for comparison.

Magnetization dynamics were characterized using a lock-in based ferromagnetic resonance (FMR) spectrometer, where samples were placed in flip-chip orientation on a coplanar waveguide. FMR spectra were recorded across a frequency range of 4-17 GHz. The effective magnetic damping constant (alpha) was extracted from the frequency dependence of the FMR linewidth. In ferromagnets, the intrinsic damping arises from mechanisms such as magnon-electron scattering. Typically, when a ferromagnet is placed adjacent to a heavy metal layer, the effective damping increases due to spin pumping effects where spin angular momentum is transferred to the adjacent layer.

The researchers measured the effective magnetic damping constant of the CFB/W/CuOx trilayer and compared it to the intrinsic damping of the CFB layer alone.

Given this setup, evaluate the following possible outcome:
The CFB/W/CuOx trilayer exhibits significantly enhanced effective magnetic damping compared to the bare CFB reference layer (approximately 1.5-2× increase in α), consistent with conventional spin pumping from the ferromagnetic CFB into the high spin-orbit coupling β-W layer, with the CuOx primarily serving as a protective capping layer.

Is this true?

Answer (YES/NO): NO